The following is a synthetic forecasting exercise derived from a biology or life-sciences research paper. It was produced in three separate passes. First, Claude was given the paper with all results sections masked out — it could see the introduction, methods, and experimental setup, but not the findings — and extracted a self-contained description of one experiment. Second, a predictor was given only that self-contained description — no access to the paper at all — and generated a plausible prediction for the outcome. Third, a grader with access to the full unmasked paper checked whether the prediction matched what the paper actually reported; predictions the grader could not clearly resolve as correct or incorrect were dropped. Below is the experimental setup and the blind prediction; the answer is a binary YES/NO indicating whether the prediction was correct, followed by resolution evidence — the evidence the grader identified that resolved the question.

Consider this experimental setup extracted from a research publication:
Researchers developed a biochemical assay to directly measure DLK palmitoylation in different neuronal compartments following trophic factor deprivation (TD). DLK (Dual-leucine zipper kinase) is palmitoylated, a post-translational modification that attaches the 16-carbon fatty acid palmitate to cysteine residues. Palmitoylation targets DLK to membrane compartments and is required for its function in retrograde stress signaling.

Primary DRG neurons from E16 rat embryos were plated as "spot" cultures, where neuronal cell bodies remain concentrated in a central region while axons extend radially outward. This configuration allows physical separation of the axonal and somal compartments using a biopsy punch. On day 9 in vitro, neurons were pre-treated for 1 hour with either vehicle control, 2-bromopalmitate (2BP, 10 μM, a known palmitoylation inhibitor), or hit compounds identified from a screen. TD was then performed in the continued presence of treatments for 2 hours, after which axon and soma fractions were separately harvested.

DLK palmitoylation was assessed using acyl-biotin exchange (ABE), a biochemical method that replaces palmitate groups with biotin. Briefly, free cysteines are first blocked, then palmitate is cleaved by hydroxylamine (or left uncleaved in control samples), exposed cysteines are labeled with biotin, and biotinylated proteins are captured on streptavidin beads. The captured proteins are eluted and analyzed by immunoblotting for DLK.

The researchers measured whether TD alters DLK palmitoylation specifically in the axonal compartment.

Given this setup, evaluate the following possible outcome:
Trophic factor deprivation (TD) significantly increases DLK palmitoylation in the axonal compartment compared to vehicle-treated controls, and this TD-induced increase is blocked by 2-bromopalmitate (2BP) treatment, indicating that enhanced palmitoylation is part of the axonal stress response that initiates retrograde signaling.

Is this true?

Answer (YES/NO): YES